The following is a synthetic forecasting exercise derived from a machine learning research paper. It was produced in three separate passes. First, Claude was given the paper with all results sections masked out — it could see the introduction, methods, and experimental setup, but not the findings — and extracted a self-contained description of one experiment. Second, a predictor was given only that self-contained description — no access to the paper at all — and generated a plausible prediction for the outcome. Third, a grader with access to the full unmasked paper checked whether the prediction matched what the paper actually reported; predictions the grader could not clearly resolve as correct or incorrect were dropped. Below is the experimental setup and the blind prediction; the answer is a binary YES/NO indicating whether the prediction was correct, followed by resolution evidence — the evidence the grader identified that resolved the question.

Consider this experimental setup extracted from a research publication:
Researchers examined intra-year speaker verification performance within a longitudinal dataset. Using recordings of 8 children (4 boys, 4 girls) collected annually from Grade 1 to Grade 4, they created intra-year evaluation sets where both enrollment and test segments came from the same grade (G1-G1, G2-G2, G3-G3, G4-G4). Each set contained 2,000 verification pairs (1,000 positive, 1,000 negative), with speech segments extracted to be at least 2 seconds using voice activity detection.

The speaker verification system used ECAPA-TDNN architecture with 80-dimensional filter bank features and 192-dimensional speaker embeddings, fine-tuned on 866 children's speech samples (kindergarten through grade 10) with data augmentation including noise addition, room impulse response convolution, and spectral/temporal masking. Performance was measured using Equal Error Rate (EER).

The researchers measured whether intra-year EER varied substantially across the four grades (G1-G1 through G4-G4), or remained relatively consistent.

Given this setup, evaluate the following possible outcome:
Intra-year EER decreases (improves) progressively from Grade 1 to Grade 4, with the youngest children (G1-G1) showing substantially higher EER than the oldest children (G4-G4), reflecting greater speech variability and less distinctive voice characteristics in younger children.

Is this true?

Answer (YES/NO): NO